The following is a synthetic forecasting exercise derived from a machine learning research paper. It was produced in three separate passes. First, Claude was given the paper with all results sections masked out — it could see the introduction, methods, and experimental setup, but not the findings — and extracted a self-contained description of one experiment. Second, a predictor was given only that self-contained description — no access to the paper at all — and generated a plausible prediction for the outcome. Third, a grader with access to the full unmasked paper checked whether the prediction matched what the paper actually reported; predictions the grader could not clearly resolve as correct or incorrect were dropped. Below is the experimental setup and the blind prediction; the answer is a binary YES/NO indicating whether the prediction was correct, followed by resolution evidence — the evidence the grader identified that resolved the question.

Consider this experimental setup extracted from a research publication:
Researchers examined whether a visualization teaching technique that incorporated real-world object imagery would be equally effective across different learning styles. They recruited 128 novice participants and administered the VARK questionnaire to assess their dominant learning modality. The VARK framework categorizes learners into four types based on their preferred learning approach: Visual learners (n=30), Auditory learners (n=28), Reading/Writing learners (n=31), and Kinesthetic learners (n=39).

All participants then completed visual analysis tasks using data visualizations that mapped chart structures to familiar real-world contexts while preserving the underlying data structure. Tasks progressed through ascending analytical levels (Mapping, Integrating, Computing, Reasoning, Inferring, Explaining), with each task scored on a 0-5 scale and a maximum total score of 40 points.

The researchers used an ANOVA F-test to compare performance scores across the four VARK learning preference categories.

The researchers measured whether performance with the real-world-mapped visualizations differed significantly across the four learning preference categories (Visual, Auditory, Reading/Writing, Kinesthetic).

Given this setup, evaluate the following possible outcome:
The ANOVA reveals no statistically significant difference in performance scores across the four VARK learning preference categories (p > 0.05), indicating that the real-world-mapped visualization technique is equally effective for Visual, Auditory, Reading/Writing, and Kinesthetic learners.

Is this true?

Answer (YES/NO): YES